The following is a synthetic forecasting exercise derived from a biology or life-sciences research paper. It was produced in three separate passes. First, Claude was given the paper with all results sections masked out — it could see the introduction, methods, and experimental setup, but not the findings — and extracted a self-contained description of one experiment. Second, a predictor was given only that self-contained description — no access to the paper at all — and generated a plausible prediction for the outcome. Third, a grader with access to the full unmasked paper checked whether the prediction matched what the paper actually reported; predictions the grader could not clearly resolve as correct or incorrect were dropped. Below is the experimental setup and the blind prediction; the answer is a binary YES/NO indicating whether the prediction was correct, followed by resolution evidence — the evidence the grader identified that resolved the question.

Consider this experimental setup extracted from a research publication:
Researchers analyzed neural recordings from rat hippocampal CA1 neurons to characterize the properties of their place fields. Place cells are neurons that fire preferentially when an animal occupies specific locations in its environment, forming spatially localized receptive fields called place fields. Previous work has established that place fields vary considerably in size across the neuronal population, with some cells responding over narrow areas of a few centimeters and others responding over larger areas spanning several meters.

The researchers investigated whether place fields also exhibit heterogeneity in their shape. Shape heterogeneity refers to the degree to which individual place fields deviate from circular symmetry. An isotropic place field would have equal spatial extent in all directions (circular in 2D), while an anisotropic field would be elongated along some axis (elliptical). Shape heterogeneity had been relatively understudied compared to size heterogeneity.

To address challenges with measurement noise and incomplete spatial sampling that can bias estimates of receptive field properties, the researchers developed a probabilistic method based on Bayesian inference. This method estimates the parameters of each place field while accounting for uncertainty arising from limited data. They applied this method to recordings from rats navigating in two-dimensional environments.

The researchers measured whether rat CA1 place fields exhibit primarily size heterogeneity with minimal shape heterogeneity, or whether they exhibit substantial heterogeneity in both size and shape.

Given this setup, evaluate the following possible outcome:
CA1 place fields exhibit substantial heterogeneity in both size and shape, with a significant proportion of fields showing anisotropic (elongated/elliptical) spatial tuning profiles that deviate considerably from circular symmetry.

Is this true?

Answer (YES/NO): YES